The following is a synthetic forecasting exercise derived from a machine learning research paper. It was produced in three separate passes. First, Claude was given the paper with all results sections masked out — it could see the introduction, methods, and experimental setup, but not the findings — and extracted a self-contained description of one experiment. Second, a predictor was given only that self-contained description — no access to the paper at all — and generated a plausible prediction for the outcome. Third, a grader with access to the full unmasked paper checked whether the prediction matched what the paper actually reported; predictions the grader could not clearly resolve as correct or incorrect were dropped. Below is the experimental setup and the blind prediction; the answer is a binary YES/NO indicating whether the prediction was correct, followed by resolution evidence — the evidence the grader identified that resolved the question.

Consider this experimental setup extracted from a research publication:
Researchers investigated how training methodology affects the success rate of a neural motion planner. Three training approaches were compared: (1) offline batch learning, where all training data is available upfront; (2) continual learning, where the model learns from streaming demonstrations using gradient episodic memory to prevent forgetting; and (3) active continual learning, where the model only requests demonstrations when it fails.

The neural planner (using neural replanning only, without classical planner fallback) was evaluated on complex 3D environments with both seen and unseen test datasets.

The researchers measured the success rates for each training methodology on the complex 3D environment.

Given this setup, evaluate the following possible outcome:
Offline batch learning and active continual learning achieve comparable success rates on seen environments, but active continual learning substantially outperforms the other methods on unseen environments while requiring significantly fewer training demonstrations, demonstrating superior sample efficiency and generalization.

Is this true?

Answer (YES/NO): NO